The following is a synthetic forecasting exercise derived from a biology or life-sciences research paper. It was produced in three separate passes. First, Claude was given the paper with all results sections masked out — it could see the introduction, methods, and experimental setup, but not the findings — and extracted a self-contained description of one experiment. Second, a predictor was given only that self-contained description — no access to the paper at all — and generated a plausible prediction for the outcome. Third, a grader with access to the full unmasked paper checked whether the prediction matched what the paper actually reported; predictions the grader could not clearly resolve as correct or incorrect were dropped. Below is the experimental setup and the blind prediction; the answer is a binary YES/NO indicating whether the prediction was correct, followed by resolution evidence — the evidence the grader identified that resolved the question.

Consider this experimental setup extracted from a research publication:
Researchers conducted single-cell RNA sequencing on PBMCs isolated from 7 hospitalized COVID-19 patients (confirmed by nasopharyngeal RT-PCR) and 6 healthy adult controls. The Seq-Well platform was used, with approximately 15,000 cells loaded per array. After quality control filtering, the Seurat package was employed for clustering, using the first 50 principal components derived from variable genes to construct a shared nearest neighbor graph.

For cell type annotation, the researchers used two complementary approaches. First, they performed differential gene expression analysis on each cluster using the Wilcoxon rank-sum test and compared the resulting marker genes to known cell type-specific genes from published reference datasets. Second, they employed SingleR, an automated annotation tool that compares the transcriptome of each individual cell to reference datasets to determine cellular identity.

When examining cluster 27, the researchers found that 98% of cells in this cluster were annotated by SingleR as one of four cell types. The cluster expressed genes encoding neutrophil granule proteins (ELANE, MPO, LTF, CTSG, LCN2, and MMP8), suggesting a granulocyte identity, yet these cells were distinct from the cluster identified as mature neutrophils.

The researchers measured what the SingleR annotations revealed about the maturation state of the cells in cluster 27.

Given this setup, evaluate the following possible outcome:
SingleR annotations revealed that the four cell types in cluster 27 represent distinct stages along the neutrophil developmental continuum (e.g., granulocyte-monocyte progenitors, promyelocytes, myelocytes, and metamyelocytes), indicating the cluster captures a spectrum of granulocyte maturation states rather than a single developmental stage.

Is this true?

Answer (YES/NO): NO